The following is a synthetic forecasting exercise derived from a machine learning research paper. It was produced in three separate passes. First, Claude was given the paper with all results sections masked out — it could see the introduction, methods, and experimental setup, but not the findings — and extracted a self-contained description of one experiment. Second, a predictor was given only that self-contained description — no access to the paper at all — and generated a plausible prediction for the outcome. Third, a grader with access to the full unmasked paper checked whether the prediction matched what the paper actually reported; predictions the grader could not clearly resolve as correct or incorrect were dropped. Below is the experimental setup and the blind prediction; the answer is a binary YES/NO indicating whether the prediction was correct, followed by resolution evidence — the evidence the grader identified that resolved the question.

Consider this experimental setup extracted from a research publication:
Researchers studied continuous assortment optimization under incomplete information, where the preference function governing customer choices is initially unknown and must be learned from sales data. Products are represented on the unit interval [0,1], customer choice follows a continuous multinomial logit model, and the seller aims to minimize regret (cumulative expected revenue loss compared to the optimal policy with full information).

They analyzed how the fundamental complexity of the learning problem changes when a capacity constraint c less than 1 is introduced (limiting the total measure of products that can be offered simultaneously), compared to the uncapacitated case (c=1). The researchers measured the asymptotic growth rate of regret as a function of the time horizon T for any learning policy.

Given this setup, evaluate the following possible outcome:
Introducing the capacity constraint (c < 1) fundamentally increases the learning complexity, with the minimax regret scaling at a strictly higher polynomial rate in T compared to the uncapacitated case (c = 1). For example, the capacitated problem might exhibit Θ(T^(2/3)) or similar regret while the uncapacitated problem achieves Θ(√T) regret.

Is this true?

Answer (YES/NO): NO